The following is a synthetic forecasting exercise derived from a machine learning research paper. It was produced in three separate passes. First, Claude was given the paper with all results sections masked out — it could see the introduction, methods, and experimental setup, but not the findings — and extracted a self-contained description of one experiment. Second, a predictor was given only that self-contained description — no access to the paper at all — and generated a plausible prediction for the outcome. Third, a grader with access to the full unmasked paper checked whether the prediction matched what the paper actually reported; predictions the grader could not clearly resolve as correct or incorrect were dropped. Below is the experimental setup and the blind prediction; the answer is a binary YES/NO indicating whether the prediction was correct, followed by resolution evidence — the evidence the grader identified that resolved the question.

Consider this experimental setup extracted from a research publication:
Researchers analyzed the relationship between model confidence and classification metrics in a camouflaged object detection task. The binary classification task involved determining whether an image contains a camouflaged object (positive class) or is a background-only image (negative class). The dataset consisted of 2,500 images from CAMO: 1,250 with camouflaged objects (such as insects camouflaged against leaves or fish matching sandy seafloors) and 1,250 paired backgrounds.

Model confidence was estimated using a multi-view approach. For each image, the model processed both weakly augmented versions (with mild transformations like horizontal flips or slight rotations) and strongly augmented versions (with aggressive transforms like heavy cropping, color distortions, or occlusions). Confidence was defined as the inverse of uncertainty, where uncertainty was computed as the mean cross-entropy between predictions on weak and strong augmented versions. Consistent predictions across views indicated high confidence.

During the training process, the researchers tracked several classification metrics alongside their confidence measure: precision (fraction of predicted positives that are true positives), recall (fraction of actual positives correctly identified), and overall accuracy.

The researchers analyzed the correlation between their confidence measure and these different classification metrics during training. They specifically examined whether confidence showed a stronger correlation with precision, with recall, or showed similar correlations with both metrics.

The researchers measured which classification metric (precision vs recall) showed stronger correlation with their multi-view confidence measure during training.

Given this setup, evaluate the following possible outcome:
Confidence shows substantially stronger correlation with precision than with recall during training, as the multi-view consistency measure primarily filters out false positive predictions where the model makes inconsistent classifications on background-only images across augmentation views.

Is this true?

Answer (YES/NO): YES